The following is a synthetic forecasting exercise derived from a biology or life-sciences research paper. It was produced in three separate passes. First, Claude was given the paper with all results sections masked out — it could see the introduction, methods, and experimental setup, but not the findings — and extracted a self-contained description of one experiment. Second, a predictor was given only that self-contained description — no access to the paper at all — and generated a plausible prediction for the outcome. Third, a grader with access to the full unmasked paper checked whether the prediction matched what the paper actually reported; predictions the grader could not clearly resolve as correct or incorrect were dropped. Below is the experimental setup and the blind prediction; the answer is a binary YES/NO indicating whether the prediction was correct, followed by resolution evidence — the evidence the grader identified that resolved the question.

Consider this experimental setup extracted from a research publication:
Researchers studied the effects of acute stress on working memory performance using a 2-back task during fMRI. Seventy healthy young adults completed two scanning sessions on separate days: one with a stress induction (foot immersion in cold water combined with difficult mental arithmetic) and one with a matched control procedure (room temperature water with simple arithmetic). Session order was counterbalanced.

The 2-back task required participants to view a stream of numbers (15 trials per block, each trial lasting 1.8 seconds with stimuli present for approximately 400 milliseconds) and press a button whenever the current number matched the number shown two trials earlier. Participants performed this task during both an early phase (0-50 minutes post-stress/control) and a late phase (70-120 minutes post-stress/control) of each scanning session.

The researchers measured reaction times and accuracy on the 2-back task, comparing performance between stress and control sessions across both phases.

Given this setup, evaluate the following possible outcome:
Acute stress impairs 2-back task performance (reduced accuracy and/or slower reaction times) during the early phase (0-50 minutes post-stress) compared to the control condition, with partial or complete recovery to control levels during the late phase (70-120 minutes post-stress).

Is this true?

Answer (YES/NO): NO